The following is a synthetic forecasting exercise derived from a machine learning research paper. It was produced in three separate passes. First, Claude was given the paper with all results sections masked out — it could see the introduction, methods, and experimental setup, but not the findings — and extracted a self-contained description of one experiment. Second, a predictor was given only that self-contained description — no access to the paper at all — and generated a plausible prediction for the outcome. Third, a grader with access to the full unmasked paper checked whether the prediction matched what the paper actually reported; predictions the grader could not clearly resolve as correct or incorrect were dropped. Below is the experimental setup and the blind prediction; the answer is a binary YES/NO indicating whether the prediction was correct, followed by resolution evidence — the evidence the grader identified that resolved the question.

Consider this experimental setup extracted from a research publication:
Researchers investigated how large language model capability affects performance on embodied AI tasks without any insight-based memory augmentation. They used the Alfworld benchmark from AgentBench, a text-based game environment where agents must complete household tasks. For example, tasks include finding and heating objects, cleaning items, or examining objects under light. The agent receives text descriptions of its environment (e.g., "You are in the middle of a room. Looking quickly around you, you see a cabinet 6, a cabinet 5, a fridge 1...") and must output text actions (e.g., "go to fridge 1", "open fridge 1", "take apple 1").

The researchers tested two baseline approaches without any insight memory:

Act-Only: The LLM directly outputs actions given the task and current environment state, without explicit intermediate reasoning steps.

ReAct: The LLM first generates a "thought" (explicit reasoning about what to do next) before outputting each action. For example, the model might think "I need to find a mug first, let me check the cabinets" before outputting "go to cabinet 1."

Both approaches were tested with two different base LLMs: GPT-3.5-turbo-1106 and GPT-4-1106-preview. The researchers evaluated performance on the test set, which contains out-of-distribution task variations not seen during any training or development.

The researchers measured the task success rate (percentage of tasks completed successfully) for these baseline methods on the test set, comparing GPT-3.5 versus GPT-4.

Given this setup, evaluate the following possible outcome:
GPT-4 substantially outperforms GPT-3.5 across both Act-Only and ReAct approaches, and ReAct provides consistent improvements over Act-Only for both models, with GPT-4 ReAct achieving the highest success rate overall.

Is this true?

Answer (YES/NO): YES